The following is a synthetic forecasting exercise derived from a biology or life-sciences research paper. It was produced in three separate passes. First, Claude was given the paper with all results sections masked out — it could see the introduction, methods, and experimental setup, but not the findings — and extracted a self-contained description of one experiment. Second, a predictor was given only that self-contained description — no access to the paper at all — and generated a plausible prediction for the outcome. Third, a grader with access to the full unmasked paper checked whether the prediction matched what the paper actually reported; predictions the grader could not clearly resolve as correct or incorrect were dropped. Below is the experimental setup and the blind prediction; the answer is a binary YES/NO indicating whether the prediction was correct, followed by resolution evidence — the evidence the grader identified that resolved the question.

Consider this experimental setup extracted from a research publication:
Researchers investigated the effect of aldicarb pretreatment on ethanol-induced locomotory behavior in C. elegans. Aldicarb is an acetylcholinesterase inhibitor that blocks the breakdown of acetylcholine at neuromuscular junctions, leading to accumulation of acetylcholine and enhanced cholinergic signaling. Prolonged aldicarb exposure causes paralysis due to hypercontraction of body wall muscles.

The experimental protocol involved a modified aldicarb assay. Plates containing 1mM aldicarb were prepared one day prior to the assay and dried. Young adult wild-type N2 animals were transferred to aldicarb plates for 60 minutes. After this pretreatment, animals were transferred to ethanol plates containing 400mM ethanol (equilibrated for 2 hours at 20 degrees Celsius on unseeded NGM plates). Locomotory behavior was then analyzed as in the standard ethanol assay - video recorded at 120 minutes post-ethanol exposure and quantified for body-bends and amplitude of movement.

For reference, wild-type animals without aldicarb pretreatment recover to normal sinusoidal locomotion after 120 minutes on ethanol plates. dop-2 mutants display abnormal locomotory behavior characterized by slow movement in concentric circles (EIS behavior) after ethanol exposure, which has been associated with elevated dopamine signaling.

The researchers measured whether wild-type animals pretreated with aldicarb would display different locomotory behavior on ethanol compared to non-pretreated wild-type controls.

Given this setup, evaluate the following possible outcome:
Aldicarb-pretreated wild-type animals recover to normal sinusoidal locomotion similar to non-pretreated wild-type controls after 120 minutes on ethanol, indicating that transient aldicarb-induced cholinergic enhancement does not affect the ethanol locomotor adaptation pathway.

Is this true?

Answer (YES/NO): NO